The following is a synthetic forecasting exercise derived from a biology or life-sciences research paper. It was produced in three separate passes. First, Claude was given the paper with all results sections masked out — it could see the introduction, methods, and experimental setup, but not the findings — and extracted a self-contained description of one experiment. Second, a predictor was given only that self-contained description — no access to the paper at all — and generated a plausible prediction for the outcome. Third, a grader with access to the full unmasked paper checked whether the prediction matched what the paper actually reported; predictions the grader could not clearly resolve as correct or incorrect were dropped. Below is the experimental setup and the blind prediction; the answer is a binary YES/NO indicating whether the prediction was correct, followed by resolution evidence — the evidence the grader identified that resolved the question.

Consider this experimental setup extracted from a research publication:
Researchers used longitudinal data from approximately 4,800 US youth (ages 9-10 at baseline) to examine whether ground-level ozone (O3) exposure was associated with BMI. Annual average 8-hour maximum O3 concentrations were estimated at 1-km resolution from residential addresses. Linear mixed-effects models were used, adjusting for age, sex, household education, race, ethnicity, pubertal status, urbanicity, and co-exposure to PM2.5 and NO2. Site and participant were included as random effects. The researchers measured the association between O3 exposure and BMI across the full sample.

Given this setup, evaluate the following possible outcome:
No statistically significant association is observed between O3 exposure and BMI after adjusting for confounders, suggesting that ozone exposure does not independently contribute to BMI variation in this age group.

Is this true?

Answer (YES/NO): YES